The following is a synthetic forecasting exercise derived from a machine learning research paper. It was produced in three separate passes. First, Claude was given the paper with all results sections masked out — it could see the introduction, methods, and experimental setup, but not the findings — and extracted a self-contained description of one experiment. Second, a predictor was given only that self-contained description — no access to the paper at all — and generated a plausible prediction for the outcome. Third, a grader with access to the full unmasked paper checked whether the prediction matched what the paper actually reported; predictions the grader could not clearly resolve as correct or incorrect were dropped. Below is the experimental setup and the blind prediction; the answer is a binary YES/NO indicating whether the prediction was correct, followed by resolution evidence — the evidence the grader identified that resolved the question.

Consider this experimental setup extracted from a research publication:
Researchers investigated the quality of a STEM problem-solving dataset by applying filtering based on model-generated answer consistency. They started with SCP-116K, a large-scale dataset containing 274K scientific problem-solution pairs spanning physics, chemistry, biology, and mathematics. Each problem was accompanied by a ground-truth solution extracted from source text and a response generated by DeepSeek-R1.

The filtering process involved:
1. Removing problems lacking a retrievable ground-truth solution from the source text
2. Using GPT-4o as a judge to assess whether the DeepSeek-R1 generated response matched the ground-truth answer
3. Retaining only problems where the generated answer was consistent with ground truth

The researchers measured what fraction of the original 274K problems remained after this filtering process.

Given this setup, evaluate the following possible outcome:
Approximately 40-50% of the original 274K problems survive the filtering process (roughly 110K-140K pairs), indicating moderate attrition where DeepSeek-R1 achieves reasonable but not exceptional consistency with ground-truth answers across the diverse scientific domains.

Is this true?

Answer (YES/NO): NO